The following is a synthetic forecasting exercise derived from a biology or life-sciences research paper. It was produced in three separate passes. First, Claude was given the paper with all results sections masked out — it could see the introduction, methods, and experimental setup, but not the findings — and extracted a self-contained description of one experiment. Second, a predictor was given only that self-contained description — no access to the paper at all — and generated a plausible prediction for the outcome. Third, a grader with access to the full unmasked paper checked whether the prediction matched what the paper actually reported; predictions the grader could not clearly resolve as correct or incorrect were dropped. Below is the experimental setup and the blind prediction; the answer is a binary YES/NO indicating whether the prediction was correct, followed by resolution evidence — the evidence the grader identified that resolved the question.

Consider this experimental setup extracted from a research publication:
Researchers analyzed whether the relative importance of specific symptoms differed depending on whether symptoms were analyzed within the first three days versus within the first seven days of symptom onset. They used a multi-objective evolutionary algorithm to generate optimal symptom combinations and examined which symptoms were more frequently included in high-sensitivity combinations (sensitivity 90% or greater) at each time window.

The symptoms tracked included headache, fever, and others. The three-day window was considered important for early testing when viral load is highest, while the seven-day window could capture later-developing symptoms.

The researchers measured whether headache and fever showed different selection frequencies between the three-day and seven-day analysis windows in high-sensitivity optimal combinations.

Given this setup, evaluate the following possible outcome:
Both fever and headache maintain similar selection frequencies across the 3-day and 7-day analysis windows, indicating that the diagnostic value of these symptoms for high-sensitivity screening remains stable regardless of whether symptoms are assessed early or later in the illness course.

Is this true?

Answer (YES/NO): NO